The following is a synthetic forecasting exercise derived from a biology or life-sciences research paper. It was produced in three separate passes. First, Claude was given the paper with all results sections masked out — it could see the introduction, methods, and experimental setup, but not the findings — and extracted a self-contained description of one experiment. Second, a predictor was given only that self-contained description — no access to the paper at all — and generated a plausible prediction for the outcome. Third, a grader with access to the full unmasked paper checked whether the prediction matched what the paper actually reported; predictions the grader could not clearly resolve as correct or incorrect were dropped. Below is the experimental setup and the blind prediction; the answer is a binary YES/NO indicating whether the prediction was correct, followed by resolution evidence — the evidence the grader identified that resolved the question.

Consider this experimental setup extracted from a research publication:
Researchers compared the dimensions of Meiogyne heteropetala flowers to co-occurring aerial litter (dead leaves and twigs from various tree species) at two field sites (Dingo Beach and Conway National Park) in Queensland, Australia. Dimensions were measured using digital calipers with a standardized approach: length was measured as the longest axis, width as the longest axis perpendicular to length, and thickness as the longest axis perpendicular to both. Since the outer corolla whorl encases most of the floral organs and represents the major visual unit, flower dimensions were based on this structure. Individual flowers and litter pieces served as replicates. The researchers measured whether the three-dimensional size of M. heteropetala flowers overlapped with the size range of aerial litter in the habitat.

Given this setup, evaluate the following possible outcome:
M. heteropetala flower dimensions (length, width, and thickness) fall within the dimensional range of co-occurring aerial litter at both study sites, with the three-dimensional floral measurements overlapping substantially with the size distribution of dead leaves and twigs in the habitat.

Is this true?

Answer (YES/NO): YES